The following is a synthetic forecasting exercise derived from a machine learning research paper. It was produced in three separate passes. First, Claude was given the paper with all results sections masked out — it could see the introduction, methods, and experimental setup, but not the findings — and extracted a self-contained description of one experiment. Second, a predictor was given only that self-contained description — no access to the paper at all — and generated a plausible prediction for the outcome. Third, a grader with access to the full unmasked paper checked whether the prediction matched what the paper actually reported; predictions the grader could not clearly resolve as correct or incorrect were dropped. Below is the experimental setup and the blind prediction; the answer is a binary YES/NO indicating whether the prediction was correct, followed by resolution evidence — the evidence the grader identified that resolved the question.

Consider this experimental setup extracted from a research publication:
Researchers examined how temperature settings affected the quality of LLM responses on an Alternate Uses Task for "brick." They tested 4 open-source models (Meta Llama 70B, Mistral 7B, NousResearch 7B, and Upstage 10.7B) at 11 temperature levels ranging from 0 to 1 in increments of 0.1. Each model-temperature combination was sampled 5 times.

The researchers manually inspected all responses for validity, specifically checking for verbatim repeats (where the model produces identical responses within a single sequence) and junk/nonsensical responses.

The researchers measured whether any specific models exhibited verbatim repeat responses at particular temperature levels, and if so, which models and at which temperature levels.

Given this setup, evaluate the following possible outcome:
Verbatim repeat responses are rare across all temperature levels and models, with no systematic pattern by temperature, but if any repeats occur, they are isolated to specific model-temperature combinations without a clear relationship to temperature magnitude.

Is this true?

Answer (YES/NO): NO